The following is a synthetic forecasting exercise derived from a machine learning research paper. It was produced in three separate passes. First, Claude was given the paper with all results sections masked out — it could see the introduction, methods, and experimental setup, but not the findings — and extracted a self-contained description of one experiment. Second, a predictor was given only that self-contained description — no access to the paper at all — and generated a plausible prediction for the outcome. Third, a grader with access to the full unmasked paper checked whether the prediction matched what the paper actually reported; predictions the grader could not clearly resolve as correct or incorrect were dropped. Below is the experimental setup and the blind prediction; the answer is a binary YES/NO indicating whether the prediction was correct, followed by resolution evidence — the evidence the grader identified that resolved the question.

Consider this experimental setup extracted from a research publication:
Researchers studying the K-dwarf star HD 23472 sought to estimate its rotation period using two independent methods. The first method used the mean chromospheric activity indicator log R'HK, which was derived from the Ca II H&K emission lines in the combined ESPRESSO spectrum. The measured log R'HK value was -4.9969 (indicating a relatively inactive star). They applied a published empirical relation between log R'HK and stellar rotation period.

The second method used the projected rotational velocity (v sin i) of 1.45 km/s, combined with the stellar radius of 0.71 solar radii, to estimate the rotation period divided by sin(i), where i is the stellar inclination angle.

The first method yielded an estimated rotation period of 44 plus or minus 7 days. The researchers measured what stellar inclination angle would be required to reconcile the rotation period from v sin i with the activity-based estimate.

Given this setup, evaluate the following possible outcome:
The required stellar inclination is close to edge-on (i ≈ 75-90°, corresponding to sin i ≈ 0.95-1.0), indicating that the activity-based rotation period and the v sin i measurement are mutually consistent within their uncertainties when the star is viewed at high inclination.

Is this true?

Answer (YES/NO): NO